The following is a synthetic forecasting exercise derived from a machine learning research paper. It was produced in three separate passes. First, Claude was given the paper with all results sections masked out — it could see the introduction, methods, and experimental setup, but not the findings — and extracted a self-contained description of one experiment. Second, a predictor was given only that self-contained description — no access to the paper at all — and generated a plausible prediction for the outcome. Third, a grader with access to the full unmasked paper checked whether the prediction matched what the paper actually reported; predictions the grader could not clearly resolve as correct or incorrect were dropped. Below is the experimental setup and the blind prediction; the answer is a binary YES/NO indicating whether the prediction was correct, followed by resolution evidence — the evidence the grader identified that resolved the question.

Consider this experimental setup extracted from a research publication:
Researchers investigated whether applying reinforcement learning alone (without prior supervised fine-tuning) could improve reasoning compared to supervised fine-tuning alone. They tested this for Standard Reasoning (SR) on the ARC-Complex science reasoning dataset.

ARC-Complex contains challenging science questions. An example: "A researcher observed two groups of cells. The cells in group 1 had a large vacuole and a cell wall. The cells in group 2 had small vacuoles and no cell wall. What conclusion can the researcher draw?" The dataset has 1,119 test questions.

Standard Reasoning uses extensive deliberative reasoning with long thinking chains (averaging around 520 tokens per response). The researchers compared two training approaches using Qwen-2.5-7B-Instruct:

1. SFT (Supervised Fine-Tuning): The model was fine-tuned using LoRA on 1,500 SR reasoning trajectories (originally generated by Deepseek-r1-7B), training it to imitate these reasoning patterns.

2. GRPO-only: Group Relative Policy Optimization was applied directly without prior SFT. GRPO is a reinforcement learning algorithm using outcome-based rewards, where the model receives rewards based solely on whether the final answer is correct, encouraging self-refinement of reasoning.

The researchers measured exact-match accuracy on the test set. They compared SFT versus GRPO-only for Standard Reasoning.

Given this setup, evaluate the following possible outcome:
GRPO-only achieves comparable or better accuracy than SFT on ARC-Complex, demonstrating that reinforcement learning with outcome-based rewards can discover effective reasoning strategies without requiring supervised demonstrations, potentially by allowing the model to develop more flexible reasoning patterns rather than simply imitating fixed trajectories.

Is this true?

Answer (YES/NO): YES